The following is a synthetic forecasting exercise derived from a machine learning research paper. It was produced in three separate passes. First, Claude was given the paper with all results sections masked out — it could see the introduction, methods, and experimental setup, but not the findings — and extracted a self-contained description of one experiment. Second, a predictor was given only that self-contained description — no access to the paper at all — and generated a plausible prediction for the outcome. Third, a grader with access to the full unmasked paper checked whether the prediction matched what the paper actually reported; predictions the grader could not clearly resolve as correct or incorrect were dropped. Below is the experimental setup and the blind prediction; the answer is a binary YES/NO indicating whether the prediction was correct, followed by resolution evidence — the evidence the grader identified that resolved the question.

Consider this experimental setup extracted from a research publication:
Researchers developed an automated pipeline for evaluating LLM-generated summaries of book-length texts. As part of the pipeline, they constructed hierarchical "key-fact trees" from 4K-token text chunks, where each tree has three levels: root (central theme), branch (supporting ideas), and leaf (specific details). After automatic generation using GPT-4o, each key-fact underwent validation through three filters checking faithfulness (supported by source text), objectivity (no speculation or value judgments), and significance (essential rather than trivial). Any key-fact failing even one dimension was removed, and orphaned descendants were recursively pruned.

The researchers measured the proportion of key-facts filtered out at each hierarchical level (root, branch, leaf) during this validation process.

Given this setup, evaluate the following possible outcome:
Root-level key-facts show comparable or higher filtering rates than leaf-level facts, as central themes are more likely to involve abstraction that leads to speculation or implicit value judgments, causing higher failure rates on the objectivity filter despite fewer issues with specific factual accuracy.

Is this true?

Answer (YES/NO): NO